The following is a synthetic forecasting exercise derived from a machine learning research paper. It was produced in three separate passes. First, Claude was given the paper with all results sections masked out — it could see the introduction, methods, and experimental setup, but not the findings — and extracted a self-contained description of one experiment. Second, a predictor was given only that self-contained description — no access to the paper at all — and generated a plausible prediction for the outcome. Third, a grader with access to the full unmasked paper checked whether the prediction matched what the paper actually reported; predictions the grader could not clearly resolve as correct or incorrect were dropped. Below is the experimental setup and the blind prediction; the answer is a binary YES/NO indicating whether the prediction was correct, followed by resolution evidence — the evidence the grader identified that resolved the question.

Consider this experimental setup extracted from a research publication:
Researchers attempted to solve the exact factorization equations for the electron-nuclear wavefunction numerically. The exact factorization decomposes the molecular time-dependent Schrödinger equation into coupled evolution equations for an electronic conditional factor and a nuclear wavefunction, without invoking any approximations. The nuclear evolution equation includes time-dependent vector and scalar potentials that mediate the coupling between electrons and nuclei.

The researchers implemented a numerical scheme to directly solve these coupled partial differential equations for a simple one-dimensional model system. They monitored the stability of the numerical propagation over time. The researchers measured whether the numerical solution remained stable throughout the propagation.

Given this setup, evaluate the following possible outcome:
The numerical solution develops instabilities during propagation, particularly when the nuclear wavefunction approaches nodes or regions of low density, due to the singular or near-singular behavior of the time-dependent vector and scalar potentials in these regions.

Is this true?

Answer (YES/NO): NO